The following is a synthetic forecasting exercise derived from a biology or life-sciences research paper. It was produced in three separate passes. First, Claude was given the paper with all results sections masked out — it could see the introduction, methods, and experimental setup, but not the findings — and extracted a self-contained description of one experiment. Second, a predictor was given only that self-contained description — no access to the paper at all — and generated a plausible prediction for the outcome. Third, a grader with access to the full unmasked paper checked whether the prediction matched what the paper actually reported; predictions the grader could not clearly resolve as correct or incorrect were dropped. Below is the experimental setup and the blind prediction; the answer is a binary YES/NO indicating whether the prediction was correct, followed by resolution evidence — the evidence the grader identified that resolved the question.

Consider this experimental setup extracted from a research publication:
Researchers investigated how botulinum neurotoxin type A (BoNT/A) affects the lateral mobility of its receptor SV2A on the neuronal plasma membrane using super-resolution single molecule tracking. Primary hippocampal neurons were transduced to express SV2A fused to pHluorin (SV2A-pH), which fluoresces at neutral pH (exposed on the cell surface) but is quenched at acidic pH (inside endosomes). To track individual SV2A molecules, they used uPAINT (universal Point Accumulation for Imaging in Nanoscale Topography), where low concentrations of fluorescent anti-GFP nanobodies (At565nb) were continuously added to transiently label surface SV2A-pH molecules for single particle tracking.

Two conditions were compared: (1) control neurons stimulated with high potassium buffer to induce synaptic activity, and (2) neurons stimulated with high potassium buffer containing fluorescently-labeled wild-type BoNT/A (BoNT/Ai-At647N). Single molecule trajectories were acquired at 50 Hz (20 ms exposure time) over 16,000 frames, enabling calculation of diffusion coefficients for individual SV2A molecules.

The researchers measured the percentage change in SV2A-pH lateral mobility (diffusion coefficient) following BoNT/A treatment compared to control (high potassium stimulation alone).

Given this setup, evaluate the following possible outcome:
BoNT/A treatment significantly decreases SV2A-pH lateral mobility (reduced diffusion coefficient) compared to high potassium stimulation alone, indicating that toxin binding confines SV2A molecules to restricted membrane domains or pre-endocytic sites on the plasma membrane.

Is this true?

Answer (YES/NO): YES